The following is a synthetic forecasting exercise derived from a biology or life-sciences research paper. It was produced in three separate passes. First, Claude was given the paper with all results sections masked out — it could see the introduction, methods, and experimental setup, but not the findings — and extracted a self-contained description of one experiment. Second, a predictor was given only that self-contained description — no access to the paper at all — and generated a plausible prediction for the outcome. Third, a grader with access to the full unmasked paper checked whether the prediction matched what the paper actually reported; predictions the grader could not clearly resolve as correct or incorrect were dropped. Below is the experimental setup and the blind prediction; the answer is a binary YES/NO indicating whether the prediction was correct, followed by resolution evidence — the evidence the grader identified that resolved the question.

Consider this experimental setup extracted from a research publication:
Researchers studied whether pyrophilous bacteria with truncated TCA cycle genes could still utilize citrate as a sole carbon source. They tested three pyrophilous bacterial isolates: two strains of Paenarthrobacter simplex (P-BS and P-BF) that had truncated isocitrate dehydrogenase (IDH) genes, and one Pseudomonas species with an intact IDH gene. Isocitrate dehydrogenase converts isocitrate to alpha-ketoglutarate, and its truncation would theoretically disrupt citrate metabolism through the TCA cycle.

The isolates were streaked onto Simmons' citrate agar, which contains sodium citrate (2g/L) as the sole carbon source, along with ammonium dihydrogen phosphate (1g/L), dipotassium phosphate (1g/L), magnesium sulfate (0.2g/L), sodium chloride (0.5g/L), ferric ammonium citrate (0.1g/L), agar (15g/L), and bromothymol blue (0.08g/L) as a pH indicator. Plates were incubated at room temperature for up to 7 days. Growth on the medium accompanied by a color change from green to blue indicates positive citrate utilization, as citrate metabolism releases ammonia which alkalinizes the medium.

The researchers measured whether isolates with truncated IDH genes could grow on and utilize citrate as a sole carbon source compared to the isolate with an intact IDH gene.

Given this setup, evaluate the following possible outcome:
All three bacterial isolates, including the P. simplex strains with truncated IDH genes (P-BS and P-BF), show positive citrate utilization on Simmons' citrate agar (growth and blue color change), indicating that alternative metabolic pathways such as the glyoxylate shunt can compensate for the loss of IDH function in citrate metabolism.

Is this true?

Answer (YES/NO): NO